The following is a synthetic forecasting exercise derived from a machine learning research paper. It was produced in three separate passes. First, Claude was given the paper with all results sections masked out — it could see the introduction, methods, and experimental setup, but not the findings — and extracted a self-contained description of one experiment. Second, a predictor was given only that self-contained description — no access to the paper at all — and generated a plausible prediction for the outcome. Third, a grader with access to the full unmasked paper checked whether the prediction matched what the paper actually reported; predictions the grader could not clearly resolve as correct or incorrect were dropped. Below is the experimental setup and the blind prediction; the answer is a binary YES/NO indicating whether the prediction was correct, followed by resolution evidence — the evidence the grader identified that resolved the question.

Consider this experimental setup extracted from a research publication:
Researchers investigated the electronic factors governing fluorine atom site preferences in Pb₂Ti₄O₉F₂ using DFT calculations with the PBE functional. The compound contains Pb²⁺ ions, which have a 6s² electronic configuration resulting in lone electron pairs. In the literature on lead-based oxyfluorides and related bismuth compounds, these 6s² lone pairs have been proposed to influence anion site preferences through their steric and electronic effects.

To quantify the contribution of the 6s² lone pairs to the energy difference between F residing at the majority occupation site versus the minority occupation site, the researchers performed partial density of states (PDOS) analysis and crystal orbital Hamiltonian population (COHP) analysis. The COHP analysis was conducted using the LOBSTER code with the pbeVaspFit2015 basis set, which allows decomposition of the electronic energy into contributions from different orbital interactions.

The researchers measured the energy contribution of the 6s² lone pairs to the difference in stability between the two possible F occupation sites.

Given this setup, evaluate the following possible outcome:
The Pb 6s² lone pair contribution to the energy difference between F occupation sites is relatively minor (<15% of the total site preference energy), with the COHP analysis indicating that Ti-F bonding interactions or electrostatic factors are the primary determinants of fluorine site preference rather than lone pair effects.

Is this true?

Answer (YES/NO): NO